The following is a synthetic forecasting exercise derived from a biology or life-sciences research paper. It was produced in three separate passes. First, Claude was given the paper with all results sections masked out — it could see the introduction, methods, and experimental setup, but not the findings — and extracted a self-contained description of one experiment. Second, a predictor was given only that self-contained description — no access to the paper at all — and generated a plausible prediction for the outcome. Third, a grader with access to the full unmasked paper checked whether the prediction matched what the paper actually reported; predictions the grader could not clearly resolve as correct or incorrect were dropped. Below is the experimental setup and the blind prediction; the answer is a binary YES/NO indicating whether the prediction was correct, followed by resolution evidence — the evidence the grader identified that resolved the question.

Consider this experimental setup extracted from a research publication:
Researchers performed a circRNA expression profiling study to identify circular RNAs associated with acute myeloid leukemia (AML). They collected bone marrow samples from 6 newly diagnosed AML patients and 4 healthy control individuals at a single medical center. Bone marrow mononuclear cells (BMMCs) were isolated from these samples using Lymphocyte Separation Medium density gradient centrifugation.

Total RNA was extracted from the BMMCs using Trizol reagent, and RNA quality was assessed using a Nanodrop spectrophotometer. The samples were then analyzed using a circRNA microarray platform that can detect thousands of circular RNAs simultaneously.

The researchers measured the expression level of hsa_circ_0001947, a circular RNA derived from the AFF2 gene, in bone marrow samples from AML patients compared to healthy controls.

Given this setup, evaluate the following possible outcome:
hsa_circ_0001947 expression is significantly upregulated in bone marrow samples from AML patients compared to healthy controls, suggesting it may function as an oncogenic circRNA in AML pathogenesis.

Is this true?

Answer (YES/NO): NO